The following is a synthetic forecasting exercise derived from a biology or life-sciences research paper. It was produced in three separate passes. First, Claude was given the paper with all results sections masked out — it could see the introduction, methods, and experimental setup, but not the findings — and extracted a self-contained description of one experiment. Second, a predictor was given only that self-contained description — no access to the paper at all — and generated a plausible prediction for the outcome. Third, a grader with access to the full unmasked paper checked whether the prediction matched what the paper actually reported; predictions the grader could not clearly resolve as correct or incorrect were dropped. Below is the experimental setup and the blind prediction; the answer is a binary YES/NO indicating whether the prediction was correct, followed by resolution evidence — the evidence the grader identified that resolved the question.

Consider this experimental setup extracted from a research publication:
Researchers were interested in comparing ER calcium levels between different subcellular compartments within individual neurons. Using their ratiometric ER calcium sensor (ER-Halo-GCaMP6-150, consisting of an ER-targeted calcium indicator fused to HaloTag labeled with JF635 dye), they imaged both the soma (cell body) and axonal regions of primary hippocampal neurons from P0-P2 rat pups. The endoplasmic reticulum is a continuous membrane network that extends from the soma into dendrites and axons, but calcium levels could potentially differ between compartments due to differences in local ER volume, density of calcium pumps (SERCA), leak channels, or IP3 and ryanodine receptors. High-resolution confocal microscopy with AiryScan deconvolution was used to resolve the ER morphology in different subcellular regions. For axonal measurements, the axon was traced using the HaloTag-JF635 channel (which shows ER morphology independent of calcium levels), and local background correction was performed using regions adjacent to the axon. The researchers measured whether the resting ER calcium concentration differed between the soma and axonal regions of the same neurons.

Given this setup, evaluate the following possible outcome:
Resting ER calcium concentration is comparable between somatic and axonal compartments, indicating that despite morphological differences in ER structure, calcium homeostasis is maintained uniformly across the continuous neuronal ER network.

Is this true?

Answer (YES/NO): YES